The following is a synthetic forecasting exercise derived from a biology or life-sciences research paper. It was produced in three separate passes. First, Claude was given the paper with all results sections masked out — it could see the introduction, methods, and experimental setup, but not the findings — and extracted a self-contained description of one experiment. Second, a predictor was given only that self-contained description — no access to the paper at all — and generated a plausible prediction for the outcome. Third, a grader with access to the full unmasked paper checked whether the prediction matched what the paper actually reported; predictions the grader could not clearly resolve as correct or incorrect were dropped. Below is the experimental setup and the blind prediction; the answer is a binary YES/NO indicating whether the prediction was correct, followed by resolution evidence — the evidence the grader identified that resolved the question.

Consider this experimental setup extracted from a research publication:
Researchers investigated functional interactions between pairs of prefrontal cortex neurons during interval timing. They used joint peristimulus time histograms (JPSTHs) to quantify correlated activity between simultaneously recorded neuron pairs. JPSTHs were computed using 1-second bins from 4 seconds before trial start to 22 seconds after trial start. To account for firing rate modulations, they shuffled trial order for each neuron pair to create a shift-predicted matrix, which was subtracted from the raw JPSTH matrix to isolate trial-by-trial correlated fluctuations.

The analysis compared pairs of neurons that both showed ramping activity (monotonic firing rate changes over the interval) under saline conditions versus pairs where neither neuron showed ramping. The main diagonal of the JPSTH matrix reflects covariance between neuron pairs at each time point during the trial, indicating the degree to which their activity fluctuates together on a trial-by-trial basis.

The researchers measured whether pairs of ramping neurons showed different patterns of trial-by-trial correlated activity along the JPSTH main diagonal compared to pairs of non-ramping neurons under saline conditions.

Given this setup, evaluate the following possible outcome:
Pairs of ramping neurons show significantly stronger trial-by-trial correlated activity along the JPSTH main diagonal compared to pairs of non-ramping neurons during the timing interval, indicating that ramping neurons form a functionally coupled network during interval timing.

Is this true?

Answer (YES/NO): YES